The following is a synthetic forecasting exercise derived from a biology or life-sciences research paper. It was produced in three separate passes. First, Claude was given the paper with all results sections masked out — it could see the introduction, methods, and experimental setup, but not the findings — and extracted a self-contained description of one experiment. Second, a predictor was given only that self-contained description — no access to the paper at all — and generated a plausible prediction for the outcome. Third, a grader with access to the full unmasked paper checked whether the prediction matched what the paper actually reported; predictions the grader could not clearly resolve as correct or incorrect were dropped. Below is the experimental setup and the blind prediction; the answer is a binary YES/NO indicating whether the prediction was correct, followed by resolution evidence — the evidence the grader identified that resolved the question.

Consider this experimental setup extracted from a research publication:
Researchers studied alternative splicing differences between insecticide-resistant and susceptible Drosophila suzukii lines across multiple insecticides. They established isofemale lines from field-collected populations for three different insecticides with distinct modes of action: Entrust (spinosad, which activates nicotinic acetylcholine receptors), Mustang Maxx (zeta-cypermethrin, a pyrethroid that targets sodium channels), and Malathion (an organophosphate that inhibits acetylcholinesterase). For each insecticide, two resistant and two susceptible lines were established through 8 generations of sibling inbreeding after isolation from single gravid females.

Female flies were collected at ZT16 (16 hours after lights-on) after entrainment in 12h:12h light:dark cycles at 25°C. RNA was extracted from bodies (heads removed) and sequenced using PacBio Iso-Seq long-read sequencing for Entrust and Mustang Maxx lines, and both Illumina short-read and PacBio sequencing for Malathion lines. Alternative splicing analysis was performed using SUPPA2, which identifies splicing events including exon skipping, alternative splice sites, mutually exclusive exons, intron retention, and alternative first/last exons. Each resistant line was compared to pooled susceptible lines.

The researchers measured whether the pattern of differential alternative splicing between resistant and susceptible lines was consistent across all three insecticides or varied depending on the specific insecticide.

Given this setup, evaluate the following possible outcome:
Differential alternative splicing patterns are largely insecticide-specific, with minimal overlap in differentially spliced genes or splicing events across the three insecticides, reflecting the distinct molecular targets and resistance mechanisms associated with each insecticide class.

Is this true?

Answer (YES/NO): NO